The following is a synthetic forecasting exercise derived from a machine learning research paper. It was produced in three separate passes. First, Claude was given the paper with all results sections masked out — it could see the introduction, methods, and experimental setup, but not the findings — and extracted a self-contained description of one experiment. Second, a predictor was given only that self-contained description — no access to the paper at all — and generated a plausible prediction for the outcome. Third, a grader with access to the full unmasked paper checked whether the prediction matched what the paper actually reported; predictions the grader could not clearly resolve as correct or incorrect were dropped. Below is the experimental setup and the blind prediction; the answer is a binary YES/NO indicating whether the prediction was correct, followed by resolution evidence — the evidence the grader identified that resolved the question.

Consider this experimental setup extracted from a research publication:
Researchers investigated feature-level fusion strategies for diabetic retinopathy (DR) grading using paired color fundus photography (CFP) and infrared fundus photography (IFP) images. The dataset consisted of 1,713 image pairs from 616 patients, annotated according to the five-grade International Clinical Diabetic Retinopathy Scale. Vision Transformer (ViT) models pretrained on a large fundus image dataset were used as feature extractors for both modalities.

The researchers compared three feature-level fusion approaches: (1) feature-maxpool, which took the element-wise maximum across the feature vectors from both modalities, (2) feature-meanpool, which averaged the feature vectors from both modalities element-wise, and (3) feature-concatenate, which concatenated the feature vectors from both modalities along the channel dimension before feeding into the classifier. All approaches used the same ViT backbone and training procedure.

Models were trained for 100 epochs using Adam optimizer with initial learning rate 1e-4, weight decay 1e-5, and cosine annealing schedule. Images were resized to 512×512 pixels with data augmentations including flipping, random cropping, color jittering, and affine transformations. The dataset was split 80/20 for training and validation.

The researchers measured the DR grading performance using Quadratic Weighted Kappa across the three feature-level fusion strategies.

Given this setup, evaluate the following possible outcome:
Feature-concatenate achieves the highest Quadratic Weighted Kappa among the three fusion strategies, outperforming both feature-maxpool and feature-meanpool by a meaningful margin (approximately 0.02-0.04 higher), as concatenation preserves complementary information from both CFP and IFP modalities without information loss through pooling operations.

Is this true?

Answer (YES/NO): NO